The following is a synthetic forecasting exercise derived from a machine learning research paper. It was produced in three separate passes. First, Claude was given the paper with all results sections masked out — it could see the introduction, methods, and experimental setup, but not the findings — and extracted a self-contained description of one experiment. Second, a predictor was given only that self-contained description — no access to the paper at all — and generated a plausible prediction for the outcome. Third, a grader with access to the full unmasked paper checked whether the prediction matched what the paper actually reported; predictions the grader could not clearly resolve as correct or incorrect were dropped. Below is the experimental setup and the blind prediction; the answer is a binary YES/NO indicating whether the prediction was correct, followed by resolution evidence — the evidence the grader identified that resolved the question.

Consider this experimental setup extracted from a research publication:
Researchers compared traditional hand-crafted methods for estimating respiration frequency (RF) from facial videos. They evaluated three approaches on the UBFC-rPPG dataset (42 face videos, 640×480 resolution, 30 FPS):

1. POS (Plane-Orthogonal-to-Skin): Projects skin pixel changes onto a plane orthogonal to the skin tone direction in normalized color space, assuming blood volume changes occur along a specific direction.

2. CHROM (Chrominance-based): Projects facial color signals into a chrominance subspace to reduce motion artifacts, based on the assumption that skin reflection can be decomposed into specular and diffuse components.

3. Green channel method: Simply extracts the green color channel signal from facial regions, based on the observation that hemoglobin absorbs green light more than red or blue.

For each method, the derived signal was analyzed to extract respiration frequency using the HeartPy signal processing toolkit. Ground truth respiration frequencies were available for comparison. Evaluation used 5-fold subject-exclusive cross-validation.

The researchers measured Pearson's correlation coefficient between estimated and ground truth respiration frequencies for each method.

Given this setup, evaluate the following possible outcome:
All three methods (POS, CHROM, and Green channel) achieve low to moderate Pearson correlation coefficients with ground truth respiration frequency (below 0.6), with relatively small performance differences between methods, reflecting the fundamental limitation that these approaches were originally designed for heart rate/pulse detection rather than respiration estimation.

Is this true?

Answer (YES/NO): YES